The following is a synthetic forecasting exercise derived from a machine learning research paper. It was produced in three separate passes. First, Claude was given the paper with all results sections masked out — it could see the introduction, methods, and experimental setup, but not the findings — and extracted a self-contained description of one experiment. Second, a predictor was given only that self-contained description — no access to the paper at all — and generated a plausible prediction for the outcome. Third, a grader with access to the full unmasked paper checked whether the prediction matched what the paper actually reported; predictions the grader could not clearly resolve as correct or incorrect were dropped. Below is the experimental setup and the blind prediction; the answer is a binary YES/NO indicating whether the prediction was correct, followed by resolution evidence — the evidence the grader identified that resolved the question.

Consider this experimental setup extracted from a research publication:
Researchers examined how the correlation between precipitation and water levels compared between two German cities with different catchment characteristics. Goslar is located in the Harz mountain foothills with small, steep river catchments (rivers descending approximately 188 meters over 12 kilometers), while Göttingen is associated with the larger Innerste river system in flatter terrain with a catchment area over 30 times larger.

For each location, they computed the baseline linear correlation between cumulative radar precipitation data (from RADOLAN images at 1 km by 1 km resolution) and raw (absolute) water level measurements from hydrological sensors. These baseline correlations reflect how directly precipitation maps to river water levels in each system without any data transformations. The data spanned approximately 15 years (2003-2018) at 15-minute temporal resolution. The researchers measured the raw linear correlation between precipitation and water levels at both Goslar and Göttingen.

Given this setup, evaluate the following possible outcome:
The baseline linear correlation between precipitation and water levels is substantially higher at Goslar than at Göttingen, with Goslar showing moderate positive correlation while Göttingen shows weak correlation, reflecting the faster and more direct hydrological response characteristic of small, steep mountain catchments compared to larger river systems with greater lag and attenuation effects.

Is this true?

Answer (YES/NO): NO